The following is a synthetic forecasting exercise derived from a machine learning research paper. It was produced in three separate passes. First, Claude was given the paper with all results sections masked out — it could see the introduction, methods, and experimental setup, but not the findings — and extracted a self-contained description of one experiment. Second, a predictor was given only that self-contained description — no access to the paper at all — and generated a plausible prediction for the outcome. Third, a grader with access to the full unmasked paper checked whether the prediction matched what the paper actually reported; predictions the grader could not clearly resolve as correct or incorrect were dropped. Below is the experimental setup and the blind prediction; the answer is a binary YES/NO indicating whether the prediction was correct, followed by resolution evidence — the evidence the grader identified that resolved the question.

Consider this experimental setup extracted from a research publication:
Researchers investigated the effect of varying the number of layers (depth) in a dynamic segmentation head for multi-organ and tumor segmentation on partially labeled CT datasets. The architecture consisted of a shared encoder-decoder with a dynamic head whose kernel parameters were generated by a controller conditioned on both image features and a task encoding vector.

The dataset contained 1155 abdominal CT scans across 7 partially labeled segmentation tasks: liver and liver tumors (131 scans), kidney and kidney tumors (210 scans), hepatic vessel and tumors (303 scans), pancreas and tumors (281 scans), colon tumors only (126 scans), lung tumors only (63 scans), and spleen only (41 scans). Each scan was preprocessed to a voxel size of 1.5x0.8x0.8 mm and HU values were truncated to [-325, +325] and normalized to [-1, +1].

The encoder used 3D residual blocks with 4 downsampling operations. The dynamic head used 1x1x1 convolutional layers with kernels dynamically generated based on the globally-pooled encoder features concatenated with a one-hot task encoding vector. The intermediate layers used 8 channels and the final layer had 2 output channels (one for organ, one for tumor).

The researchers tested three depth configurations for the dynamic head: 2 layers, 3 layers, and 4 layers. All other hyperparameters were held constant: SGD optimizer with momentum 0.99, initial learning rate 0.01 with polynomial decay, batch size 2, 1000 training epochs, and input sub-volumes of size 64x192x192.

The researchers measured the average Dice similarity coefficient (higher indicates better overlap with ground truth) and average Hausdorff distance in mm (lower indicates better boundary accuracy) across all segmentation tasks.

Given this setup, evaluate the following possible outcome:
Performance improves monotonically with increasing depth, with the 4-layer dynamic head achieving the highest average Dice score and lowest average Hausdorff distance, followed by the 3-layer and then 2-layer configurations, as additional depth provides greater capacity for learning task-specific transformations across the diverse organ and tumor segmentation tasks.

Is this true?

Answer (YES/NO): NO